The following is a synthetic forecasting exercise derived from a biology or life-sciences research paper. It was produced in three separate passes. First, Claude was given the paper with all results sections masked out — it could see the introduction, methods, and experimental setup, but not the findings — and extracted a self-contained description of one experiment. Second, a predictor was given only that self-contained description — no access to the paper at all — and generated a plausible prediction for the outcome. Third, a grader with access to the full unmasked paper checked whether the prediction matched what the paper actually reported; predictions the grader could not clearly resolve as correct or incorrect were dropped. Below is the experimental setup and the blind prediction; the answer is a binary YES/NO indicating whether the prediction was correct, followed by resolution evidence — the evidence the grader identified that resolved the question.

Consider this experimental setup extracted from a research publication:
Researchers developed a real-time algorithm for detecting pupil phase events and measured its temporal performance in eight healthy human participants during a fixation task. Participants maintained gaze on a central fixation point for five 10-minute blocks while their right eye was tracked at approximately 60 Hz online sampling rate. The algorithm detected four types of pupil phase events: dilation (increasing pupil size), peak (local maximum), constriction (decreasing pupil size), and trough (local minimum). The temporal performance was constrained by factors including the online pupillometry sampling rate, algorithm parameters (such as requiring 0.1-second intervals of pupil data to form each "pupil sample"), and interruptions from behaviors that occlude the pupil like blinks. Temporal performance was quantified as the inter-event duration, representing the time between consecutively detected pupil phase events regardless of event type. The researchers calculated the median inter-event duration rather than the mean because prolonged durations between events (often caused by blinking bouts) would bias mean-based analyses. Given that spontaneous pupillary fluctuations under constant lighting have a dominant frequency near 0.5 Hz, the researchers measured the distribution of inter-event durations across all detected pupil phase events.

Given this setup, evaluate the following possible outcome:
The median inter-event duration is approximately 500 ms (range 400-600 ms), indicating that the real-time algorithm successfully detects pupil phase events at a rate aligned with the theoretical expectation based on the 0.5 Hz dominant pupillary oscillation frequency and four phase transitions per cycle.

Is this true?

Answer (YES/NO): NO